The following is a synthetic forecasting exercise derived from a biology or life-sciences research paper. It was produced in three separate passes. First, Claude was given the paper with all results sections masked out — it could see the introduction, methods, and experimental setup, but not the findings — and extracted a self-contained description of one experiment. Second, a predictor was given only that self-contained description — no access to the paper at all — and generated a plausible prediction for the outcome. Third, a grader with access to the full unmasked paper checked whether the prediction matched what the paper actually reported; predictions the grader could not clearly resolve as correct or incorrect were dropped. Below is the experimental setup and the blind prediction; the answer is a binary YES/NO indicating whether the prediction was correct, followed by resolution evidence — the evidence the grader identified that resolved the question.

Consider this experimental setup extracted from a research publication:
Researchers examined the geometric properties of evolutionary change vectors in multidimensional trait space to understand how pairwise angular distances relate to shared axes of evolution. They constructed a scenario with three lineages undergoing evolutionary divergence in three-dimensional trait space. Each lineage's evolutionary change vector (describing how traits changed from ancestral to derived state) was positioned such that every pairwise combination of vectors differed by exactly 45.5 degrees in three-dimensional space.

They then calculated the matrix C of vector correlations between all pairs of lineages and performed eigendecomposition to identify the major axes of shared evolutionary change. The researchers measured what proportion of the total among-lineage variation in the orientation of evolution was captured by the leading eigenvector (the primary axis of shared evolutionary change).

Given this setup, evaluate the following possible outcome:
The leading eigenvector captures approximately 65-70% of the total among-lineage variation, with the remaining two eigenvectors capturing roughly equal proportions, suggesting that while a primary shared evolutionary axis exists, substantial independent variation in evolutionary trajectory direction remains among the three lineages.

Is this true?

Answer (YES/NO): NO